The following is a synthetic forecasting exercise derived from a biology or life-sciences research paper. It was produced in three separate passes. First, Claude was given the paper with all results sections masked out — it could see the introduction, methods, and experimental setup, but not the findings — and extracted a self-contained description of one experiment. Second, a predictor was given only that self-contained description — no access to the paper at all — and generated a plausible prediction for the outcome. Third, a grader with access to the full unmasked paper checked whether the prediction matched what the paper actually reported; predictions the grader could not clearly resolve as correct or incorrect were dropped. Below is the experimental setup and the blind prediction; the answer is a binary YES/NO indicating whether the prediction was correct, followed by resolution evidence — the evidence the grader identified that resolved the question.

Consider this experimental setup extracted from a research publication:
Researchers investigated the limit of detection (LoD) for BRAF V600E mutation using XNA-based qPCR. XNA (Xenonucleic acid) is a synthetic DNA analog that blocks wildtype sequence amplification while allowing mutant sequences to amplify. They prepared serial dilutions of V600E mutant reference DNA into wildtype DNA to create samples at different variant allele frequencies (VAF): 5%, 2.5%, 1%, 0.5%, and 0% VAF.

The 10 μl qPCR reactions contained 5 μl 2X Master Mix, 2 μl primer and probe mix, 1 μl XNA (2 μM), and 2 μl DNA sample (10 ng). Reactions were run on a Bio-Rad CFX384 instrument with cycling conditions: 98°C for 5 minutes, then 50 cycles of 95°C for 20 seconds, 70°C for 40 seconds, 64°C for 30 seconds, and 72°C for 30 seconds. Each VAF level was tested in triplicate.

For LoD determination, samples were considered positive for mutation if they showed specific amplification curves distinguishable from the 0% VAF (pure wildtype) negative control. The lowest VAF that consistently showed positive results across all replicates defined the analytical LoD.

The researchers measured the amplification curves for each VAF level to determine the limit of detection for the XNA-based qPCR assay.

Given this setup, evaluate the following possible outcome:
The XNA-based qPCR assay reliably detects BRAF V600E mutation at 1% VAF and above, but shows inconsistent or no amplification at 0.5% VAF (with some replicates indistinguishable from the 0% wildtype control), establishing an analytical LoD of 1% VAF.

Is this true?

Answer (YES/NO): NO